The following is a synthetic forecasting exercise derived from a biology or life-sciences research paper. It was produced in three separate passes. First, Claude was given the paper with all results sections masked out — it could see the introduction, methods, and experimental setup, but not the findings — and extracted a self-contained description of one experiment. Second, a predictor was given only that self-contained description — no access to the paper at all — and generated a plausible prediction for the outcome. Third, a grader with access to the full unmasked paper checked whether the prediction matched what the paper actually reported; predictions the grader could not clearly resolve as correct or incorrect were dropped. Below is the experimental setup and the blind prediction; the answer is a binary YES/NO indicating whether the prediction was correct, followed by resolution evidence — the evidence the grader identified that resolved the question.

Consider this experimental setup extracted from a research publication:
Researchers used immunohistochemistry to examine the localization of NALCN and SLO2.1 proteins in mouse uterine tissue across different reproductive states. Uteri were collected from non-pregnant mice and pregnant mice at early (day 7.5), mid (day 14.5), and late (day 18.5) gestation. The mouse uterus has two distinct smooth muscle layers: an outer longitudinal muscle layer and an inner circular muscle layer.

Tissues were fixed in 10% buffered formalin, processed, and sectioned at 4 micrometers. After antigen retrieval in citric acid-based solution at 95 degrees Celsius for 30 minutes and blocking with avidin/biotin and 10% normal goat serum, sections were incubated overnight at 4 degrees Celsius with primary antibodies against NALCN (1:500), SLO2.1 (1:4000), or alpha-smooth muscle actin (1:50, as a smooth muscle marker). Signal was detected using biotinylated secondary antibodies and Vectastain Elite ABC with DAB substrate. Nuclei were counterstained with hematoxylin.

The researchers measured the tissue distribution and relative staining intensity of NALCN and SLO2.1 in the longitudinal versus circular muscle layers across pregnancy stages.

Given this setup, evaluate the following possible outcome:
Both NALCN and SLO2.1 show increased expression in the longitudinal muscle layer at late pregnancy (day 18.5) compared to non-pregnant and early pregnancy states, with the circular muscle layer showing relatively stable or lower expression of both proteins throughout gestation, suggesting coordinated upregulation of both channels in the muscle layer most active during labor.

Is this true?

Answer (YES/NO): NO